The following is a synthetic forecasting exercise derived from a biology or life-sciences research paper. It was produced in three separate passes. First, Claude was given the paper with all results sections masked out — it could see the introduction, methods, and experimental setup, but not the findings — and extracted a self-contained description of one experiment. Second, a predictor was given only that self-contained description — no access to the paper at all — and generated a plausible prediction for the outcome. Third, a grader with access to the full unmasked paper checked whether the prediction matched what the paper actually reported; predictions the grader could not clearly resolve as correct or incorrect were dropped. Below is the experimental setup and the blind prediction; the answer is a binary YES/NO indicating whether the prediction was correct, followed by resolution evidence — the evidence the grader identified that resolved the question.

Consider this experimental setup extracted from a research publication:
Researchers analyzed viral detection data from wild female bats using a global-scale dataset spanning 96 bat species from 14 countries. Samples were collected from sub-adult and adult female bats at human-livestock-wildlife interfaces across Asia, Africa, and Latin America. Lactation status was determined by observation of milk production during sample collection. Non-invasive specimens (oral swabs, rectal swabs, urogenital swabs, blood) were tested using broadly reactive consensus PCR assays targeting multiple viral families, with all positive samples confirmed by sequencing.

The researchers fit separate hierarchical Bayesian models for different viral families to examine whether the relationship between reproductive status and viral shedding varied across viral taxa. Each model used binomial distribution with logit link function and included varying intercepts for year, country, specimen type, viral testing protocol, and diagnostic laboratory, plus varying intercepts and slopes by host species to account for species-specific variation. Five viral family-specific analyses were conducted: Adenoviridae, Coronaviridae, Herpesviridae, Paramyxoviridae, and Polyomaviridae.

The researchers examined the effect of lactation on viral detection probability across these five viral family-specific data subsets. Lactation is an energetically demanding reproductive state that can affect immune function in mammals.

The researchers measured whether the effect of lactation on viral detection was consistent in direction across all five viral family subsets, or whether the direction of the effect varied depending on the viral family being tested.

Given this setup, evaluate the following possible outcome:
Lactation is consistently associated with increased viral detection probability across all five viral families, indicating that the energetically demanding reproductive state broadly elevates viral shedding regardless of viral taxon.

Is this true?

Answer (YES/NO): NO